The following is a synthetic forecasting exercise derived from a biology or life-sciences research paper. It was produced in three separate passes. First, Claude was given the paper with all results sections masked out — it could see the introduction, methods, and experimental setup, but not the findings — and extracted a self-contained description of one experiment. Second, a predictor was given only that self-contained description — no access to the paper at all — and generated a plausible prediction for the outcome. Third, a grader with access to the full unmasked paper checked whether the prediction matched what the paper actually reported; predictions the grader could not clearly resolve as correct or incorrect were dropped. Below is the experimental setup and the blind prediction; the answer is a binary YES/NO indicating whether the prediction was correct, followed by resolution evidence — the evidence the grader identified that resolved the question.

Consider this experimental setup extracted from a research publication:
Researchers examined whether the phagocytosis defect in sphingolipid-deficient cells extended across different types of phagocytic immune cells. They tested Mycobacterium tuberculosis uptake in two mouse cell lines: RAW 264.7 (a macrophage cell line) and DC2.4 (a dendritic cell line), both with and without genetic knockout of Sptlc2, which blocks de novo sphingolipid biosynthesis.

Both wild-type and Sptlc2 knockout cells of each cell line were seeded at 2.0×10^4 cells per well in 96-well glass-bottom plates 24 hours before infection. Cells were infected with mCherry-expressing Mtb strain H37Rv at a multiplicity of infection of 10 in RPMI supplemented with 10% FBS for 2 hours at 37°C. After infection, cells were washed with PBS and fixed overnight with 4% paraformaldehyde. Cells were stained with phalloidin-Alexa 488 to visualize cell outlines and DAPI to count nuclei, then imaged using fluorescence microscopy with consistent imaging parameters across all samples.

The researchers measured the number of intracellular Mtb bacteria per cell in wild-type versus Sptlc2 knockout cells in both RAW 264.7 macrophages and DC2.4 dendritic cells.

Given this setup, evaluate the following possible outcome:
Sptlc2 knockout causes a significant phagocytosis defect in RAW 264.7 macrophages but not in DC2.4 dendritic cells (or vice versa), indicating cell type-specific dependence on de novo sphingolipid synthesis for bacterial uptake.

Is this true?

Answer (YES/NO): NO